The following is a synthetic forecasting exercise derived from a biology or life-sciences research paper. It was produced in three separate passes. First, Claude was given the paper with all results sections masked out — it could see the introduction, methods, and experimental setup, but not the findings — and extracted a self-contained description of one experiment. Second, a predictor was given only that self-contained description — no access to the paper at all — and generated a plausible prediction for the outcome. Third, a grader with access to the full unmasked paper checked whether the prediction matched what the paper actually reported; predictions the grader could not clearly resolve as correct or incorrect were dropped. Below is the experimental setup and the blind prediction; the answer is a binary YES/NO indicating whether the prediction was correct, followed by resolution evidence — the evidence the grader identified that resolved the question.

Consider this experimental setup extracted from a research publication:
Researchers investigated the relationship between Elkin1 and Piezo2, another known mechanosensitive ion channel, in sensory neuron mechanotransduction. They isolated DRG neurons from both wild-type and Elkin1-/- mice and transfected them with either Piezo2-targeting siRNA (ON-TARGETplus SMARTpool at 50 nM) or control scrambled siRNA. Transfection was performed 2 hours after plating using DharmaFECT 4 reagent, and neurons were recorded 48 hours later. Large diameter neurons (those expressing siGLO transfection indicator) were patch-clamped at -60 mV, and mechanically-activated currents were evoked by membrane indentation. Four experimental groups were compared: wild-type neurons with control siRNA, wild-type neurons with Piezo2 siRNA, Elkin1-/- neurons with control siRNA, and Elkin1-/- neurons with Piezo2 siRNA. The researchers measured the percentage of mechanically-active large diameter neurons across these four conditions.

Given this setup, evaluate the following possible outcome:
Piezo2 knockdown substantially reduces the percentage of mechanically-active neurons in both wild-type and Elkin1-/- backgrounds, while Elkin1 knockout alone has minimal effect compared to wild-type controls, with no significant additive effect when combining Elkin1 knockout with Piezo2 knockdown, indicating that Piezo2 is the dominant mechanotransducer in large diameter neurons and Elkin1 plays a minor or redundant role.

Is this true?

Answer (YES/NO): NO